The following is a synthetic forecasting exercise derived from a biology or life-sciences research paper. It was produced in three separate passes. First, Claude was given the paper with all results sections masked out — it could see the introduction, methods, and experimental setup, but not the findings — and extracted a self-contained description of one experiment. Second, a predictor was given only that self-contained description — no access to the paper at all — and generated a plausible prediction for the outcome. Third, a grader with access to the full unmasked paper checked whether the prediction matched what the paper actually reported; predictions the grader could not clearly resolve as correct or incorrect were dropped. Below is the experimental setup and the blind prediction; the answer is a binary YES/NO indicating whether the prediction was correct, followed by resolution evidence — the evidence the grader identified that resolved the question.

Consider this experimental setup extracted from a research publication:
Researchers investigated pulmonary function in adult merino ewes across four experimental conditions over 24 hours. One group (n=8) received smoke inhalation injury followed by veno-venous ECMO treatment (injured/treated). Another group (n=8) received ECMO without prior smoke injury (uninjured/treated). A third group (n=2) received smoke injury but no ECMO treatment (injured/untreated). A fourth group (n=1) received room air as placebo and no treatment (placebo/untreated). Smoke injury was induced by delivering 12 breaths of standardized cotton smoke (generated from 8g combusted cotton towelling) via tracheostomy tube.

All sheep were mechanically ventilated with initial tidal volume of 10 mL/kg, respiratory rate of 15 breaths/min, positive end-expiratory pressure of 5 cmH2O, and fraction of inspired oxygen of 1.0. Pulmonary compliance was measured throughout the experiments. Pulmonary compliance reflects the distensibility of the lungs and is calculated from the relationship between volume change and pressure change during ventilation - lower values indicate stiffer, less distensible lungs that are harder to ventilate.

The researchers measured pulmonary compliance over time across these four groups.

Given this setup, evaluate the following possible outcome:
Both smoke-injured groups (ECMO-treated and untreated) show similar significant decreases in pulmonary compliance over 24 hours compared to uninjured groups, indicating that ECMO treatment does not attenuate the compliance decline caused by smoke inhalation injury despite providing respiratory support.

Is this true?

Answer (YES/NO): NO